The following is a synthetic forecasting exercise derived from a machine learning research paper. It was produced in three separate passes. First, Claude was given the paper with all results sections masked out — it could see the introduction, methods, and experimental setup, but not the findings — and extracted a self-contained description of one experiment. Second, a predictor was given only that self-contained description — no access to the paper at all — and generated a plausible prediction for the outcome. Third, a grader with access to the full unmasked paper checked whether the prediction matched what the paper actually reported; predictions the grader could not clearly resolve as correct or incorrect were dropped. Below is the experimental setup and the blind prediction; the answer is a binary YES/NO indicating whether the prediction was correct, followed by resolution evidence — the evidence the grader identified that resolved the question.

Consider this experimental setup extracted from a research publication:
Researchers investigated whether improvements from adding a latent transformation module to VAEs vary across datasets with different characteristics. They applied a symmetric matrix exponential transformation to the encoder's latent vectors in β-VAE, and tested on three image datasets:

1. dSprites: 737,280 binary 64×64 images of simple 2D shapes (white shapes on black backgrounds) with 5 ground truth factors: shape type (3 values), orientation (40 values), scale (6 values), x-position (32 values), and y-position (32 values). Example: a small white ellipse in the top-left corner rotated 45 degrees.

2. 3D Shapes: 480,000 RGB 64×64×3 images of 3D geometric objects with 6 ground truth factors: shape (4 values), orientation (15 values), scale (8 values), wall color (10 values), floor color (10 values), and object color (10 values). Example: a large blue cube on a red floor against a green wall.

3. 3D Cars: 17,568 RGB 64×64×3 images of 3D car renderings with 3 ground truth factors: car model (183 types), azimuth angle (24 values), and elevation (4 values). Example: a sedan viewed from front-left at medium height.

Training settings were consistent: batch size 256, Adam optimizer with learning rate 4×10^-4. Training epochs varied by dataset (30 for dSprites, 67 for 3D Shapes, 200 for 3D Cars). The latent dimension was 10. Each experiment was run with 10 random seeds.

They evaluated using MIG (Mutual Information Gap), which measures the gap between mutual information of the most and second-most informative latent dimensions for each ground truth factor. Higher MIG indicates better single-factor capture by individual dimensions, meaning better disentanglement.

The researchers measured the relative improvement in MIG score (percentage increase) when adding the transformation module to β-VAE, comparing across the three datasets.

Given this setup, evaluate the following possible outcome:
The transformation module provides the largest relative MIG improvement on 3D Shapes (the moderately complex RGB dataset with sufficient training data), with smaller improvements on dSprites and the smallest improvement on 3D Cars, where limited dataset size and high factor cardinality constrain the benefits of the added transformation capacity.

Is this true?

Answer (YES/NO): NO